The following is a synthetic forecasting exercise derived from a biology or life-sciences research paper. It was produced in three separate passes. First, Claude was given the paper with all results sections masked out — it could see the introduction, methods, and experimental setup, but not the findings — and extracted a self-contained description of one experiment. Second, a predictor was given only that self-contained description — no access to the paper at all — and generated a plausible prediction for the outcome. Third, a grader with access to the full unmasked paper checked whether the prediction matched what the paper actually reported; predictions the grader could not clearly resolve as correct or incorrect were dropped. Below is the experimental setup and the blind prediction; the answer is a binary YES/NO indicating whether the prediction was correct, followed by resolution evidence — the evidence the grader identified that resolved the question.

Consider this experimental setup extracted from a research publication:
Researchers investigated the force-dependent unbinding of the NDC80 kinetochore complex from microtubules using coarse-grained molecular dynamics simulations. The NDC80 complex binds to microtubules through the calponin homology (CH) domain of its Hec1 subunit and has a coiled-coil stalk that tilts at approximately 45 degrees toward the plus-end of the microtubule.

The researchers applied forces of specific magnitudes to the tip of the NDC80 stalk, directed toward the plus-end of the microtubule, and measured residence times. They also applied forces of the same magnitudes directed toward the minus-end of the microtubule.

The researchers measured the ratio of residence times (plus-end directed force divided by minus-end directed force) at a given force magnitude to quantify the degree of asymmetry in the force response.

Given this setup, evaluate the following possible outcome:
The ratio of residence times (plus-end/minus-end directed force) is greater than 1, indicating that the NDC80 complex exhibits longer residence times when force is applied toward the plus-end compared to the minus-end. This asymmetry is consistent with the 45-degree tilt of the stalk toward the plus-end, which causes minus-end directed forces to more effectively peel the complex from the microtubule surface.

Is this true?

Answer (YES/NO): YES